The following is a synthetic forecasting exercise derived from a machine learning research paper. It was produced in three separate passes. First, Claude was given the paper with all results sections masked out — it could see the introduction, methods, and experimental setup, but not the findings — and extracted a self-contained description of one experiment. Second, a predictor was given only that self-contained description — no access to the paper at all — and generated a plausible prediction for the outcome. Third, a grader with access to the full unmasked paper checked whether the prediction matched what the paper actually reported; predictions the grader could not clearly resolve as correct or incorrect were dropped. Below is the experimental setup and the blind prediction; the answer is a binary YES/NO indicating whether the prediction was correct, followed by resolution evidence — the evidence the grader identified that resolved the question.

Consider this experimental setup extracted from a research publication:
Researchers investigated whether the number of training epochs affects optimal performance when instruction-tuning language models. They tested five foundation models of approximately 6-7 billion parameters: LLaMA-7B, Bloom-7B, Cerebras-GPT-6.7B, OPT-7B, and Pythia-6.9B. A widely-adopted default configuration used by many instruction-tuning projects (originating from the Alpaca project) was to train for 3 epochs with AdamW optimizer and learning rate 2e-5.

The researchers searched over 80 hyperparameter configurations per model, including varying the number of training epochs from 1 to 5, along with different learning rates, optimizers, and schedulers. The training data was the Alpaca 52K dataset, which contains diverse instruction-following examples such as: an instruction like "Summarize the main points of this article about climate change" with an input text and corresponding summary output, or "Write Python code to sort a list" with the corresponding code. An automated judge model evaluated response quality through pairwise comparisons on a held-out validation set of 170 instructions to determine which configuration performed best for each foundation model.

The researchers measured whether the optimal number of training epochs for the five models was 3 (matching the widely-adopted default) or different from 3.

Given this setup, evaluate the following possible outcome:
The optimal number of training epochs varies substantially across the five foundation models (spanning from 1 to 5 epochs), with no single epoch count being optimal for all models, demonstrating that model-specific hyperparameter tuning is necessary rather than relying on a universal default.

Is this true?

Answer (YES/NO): NO